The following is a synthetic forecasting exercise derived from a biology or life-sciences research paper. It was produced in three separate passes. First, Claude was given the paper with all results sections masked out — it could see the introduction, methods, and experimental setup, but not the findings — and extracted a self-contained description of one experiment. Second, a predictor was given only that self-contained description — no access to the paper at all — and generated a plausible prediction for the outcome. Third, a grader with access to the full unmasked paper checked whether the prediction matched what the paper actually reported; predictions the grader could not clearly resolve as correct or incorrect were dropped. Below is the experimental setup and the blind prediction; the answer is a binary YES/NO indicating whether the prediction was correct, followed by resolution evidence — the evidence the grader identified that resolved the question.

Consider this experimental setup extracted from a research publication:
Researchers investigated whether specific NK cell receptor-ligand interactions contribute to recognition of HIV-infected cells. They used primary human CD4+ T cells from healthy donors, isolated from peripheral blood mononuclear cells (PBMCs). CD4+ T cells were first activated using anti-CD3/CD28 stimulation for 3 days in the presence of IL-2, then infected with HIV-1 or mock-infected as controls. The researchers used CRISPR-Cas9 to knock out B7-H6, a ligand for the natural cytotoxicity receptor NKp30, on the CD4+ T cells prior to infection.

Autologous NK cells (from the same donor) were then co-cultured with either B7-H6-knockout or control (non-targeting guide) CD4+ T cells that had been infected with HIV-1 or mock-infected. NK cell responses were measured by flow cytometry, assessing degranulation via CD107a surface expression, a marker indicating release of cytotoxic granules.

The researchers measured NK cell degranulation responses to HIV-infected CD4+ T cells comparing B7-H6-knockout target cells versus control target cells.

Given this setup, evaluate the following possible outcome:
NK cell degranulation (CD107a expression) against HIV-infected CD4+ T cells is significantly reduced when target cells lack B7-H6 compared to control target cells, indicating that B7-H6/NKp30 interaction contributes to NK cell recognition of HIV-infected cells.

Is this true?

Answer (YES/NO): NO